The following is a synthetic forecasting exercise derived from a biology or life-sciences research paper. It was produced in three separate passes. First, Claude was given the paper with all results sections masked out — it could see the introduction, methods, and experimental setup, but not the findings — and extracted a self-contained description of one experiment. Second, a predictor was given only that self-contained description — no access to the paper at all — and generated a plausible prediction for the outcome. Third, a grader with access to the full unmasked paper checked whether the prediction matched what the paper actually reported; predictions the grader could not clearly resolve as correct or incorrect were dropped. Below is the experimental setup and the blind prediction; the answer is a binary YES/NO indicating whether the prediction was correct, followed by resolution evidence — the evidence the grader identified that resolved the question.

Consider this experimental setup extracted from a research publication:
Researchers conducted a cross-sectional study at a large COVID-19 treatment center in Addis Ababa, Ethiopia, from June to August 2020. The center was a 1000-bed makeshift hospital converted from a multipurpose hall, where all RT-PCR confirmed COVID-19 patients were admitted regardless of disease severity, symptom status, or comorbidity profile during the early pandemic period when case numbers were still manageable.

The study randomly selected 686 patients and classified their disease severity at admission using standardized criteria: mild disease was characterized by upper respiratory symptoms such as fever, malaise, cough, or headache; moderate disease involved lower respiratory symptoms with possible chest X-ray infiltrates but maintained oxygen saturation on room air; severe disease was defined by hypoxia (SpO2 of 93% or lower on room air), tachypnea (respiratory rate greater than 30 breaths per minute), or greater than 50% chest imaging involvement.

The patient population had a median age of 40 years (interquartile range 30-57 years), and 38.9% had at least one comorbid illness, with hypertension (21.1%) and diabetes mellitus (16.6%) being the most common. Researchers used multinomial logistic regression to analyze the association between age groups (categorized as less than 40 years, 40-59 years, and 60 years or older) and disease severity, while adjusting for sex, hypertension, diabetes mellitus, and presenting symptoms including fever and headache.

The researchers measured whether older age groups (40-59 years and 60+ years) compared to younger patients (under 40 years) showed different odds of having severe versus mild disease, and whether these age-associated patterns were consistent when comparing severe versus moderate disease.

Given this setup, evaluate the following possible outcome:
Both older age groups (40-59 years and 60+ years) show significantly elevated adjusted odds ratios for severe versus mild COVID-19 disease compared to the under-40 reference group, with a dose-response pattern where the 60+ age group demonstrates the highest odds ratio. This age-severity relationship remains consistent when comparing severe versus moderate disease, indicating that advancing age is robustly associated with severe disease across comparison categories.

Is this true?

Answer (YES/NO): YES